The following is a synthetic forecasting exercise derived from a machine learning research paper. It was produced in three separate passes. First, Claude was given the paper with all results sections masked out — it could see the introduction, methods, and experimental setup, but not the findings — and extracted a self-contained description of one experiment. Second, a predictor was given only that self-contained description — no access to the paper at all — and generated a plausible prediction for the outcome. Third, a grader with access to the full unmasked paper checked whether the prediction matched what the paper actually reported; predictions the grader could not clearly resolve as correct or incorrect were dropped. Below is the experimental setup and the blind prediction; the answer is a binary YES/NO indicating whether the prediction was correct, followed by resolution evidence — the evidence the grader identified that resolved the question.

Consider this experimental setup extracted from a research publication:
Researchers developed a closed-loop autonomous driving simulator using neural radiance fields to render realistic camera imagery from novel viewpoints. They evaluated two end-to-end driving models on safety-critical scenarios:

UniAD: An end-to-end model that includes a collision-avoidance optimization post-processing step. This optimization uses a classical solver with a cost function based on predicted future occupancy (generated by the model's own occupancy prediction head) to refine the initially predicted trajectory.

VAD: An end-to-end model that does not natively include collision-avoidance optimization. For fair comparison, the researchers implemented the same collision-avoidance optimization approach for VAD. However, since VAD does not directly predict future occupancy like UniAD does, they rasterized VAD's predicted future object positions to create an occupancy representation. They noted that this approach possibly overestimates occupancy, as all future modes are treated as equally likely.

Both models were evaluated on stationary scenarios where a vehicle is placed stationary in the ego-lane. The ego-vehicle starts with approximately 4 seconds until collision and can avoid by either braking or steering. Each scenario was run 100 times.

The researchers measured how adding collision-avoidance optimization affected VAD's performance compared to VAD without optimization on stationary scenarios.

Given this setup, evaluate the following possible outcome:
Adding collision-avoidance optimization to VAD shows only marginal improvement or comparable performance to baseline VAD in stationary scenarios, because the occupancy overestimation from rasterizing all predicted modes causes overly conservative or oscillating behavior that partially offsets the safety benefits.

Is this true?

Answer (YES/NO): NO